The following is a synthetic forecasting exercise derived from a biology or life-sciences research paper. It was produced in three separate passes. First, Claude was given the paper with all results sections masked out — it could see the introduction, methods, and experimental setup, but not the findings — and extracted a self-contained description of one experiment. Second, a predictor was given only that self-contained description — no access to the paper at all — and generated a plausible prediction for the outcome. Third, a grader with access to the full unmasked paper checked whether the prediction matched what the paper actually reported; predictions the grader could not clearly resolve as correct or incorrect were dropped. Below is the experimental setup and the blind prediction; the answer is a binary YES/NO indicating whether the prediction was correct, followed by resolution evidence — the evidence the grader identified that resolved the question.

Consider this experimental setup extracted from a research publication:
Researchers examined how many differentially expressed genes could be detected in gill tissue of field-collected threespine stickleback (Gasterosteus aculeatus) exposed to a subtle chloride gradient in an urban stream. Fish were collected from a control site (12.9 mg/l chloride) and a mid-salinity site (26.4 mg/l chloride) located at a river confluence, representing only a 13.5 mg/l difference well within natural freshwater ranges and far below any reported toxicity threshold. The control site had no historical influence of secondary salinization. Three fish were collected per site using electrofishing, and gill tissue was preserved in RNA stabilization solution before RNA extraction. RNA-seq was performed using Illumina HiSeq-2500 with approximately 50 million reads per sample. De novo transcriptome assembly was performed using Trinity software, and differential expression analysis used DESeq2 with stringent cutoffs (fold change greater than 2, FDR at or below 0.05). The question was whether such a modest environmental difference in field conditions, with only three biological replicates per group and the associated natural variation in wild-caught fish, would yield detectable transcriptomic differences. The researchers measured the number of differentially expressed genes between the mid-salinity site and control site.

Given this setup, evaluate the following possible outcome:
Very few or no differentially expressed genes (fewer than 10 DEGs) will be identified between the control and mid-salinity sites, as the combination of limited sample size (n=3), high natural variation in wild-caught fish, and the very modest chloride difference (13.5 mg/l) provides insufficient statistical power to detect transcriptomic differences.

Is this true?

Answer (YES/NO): NO